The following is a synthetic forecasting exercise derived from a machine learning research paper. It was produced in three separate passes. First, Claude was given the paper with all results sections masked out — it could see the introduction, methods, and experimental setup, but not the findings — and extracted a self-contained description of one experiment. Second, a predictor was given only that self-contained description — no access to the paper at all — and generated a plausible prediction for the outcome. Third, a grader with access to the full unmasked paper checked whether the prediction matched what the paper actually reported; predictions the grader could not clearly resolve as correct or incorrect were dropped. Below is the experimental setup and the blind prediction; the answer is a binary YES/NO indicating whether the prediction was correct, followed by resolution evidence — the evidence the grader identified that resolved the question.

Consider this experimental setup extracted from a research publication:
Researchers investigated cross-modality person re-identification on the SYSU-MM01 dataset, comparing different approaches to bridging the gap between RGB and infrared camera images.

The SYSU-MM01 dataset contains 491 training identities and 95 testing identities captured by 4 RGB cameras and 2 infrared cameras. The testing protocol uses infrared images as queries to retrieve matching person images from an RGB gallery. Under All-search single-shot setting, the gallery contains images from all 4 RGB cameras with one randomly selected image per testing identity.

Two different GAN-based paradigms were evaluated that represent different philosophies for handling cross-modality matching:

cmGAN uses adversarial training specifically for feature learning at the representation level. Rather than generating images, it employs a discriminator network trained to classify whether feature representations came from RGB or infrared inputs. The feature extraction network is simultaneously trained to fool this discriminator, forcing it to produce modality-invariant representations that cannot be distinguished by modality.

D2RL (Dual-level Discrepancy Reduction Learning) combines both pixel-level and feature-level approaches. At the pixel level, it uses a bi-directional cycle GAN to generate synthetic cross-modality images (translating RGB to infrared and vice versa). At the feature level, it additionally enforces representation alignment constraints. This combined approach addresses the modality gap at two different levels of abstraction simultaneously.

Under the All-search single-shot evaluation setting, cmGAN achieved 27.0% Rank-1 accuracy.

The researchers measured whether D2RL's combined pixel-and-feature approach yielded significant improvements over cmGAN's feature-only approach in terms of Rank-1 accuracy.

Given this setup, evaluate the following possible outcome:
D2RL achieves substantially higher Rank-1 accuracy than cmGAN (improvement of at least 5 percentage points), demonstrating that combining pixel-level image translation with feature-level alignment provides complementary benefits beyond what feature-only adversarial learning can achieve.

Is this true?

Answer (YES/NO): NO